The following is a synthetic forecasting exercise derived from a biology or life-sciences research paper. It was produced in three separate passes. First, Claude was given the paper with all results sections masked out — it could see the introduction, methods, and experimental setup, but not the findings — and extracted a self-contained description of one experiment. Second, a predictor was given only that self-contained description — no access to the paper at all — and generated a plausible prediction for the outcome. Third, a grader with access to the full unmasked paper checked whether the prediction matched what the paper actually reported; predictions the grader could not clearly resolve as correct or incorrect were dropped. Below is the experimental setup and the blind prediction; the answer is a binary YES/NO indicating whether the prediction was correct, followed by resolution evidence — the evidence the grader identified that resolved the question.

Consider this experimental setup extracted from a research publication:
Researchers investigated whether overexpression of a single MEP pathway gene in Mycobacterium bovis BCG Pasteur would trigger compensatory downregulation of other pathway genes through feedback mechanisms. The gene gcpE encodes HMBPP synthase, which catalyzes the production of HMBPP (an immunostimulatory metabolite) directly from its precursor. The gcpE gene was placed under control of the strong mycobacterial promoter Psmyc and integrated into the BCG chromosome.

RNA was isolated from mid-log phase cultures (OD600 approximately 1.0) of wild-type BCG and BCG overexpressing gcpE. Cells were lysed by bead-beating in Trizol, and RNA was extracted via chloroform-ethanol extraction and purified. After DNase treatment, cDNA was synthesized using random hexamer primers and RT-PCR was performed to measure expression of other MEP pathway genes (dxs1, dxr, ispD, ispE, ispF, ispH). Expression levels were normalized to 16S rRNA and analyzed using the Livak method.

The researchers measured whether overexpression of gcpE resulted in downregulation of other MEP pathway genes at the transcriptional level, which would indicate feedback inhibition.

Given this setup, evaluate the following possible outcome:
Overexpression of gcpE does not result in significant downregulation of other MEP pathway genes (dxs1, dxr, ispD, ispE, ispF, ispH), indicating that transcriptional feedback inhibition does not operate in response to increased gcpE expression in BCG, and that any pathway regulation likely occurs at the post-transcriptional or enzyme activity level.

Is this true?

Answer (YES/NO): YES